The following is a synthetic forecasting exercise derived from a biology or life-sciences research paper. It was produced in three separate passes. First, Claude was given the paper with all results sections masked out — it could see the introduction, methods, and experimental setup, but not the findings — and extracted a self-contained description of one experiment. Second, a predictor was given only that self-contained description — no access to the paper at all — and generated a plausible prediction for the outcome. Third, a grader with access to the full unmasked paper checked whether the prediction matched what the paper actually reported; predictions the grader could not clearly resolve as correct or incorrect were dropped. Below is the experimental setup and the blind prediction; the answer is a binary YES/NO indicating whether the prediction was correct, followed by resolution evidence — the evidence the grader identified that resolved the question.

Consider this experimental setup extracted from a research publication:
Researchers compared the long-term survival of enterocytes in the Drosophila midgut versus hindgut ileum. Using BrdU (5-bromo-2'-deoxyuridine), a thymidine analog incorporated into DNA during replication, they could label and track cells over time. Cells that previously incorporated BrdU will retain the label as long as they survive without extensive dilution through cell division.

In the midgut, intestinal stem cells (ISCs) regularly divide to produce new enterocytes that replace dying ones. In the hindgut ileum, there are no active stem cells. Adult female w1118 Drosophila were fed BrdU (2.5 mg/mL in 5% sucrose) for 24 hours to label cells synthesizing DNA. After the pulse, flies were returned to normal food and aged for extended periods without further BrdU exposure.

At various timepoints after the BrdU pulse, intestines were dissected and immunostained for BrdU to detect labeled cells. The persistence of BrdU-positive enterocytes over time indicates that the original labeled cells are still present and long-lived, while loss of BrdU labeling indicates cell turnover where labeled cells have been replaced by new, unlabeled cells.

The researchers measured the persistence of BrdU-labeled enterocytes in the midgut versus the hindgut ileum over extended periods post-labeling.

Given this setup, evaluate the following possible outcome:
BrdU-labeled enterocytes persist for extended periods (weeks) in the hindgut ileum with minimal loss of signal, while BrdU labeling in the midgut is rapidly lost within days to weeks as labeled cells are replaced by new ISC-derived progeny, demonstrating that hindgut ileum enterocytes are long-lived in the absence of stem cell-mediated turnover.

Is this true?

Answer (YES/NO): YES